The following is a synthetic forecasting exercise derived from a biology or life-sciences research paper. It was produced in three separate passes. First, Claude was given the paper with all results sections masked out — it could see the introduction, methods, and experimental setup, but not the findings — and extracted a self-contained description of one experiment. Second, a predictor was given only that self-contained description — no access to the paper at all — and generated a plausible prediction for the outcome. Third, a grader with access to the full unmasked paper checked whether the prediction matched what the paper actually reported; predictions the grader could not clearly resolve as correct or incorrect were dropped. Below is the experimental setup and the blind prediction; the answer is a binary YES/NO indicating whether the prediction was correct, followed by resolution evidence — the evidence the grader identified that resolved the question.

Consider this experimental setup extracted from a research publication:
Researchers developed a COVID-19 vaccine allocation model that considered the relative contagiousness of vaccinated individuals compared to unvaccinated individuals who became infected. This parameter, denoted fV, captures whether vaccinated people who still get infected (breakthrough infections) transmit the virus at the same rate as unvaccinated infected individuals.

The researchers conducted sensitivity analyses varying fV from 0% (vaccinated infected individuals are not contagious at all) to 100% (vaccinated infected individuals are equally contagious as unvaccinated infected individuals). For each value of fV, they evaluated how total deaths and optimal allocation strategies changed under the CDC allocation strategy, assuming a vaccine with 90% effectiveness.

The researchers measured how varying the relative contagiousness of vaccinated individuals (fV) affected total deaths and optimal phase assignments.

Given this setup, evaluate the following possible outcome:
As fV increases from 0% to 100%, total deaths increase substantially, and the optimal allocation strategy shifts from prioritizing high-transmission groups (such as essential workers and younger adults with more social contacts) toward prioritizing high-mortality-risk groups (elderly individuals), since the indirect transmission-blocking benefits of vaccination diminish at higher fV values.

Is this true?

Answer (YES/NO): NO